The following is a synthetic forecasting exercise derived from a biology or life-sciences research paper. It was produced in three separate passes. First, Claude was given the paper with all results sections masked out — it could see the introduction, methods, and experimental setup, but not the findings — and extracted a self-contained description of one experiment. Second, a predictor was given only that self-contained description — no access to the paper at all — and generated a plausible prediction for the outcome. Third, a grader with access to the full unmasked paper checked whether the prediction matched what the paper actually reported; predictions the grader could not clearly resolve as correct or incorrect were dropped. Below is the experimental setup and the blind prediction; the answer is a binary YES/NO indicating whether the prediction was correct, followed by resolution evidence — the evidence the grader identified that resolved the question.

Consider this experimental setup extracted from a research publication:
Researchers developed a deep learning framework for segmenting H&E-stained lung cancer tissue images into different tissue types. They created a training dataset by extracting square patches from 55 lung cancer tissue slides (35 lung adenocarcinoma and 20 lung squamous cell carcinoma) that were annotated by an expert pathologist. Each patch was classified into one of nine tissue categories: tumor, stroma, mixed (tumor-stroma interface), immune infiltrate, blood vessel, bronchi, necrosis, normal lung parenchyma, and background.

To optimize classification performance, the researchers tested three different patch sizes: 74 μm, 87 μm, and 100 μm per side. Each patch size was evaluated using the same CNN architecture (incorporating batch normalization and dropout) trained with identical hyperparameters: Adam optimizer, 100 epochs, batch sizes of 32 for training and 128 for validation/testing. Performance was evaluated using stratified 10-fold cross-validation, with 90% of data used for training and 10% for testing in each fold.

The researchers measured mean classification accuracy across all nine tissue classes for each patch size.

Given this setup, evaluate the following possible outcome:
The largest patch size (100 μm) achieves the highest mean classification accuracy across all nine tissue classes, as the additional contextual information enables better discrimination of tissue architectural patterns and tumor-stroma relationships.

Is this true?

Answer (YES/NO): NO